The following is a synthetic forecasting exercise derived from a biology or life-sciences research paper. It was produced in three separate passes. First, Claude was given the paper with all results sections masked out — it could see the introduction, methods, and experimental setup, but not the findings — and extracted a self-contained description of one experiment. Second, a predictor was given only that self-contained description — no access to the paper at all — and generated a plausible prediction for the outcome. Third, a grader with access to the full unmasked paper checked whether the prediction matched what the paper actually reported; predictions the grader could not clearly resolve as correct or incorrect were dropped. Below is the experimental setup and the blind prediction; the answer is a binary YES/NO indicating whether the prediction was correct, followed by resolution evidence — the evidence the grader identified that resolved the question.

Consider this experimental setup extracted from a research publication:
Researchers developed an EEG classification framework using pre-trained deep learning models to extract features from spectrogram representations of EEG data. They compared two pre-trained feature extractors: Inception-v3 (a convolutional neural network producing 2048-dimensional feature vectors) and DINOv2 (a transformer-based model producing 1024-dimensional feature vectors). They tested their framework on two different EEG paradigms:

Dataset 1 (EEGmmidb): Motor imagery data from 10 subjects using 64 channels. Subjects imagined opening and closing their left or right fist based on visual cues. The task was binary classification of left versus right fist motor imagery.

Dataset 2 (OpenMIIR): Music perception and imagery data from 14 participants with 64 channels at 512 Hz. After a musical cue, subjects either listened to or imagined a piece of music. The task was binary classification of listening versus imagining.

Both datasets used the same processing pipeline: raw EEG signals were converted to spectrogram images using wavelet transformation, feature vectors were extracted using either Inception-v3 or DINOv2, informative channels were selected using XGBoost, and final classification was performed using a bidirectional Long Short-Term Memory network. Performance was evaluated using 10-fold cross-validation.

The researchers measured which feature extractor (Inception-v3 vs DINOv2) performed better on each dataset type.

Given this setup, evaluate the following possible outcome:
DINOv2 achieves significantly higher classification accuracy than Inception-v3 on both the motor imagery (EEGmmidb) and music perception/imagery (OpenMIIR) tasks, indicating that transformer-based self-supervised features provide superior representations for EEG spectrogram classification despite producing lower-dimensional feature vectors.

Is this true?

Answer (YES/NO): NO